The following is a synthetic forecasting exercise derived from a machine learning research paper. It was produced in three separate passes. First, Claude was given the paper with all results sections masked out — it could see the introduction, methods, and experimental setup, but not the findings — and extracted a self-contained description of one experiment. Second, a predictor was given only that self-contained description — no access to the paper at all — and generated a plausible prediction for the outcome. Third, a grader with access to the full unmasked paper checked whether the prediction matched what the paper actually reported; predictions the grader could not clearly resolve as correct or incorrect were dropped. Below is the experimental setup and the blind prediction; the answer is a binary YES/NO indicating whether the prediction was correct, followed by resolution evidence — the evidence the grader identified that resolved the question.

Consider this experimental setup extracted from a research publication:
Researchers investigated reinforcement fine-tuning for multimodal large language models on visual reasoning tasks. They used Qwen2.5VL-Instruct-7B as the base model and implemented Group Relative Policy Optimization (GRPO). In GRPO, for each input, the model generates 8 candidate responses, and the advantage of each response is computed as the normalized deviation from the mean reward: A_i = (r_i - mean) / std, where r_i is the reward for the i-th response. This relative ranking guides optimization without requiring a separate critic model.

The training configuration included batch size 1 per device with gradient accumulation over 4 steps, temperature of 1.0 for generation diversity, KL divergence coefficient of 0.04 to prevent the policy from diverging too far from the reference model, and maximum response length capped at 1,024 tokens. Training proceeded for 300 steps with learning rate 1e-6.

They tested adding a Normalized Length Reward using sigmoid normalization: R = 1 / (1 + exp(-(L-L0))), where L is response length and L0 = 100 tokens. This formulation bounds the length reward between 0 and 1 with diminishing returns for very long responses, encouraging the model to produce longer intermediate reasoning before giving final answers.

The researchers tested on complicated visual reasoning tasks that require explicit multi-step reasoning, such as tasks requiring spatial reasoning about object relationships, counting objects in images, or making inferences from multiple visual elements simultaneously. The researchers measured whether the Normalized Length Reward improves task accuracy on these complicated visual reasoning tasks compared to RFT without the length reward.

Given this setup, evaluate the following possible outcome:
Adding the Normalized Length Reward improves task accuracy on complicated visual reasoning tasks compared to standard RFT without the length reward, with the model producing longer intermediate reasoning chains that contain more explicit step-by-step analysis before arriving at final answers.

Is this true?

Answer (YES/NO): YES